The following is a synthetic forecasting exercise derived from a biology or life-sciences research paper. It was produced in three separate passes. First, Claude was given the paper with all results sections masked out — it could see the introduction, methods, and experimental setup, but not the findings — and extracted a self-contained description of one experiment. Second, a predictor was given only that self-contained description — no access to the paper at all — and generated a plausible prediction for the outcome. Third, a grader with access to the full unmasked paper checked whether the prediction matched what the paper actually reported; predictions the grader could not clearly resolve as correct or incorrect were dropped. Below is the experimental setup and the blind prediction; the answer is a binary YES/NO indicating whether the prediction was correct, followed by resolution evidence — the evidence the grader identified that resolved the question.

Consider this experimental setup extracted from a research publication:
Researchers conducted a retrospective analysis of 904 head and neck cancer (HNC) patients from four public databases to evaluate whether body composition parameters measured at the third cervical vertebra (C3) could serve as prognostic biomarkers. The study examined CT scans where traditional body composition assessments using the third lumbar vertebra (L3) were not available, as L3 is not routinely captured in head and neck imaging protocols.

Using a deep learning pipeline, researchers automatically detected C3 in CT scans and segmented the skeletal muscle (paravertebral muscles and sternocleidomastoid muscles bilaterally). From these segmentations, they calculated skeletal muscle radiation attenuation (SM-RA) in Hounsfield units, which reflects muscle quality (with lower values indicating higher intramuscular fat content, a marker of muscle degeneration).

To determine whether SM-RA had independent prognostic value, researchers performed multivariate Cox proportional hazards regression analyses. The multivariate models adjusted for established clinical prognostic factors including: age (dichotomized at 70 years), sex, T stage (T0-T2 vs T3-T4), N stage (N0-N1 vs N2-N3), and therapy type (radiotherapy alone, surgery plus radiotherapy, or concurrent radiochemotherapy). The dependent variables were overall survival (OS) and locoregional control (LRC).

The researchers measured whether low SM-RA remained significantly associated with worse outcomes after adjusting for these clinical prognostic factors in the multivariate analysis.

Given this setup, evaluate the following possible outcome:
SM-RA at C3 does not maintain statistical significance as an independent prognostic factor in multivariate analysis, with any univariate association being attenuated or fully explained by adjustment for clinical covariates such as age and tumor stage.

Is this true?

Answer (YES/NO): NO